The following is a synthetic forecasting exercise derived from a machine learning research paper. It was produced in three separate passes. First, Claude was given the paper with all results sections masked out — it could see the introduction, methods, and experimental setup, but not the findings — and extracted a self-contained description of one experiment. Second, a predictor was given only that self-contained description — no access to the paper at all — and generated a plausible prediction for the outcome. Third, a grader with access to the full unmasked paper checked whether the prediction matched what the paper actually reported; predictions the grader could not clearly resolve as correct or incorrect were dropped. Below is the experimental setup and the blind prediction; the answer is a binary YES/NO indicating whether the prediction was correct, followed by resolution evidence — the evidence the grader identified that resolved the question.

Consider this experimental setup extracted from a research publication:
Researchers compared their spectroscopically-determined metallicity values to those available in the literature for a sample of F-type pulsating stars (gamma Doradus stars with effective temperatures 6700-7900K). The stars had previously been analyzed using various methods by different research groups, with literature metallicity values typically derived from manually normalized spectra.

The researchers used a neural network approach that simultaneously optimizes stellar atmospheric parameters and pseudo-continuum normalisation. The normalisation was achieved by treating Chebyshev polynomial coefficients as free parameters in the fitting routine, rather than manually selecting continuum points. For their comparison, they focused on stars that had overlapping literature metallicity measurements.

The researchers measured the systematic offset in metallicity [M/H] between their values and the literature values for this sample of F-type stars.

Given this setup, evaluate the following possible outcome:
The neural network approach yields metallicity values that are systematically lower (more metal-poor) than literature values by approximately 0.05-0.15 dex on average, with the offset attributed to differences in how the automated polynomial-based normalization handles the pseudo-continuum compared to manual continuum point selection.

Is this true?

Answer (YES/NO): NO